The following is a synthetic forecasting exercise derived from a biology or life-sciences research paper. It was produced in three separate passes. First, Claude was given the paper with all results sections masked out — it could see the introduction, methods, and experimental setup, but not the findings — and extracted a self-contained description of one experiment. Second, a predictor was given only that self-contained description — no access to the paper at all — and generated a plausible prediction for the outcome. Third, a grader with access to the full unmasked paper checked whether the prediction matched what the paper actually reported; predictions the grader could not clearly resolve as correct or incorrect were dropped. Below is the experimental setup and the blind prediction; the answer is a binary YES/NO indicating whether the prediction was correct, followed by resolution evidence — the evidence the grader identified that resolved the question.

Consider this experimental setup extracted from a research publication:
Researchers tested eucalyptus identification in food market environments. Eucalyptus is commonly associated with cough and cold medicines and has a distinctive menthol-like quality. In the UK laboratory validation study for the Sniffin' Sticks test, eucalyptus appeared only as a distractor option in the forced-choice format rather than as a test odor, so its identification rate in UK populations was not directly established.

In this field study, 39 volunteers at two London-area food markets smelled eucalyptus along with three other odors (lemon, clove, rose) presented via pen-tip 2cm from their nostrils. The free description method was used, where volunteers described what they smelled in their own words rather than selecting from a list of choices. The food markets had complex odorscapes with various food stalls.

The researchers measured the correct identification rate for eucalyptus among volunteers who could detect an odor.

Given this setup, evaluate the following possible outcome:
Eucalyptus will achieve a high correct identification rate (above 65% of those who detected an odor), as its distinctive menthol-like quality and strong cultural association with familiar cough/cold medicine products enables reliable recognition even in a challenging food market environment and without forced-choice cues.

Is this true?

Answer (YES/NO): NO